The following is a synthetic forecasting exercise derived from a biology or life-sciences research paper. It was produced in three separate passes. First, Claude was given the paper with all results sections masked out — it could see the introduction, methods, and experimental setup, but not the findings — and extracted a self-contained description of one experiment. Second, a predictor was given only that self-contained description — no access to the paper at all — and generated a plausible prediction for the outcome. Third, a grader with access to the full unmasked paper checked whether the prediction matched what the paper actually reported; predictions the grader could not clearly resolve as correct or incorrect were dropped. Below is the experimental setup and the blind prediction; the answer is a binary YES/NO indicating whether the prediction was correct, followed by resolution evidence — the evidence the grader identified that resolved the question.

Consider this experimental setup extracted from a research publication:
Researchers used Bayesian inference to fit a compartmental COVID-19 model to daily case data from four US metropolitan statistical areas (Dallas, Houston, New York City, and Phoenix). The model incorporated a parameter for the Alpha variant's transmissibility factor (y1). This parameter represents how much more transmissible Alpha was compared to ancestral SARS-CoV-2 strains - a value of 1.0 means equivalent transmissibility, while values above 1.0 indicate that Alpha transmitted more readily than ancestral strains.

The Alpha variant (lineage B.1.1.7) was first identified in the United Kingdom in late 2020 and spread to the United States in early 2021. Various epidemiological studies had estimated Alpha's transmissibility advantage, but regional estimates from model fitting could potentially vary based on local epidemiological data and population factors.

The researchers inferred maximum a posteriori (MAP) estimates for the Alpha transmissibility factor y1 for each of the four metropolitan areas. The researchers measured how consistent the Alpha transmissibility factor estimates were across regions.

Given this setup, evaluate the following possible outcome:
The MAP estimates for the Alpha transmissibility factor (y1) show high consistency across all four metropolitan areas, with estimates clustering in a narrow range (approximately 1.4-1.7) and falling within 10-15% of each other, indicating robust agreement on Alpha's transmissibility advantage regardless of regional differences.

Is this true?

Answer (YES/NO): NO